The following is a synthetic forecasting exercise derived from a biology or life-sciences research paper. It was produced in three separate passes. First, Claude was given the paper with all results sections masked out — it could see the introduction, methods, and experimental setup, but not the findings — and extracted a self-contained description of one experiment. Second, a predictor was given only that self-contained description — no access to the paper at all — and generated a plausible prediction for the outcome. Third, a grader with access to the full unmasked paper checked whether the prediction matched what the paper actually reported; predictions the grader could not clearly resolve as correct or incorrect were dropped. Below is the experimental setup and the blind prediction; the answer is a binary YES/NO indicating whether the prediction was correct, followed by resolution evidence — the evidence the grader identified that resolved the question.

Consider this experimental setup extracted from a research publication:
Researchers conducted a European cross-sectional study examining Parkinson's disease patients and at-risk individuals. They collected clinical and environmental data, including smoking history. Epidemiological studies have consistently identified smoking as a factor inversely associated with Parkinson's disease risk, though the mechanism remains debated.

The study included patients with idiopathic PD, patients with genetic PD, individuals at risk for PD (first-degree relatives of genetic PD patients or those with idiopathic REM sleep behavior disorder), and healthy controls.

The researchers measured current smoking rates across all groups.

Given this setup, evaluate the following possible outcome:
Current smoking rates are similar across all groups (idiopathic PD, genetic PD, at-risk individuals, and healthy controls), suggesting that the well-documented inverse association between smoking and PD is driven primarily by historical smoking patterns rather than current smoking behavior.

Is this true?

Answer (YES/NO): YES